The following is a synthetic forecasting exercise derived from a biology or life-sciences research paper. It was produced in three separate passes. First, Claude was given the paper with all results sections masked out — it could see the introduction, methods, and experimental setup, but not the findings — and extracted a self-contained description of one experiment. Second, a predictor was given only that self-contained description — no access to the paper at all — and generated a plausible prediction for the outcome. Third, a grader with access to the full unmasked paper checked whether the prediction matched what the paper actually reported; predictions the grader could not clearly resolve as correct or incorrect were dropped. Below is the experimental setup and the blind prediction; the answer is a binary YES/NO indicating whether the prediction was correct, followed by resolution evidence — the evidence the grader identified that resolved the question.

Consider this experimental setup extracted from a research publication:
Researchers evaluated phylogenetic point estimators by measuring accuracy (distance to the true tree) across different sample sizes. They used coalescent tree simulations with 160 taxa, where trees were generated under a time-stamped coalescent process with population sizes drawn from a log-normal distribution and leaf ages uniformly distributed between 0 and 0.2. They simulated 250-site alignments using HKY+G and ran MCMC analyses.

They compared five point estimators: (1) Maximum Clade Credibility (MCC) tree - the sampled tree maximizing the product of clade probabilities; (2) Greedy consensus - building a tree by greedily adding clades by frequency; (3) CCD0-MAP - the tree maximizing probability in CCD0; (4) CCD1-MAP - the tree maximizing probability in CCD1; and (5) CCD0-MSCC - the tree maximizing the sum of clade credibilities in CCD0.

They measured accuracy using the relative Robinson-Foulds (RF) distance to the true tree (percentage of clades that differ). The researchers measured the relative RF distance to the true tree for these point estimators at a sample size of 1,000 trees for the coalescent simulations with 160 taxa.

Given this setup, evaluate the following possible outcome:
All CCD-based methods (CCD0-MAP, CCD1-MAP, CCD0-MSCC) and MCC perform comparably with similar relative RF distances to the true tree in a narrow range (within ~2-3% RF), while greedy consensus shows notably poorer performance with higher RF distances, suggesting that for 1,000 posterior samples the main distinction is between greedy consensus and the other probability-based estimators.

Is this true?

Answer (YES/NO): NO